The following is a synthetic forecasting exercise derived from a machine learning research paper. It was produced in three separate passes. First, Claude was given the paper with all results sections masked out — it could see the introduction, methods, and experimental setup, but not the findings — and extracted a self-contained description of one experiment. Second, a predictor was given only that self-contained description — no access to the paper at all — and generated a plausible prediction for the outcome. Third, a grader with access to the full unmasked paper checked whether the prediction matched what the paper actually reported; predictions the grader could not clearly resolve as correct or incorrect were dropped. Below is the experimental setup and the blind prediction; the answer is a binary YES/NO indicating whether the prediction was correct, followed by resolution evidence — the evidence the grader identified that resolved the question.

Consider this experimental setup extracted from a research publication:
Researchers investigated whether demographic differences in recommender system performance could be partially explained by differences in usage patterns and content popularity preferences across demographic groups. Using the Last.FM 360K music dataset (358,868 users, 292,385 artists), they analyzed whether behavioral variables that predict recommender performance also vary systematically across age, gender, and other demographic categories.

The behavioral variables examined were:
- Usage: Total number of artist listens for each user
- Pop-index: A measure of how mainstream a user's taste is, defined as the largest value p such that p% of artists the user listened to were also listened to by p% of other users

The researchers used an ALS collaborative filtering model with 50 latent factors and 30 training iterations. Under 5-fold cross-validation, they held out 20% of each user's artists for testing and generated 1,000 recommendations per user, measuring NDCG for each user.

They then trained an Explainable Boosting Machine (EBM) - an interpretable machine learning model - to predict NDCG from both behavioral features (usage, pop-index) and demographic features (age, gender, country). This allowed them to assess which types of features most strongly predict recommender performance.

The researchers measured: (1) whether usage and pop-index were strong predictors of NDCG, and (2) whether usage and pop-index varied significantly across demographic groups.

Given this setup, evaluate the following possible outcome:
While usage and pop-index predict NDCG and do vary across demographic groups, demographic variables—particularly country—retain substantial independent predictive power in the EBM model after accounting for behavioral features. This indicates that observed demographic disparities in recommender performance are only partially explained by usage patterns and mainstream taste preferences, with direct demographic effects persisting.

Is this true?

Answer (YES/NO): NO